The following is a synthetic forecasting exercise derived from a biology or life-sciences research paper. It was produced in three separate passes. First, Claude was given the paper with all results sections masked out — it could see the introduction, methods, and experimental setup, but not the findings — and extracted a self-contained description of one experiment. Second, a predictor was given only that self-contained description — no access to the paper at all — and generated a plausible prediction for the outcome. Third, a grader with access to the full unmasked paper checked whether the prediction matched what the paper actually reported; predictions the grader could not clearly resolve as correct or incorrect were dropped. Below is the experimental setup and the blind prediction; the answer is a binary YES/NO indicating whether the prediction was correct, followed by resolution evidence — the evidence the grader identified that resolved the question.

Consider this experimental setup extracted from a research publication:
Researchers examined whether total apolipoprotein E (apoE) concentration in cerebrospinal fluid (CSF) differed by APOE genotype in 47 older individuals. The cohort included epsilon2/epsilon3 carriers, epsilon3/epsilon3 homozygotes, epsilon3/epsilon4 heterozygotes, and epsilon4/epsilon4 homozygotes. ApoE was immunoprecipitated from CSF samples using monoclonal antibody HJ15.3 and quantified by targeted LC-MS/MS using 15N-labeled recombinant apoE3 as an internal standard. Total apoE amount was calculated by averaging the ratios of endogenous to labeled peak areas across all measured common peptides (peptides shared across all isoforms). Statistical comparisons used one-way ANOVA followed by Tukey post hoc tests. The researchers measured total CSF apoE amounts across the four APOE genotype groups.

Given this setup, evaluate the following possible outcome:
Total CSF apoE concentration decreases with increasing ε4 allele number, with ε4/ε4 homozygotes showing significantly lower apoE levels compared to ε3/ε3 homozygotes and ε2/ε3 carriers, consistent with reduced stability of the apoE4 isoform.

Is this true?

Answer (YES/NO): NO